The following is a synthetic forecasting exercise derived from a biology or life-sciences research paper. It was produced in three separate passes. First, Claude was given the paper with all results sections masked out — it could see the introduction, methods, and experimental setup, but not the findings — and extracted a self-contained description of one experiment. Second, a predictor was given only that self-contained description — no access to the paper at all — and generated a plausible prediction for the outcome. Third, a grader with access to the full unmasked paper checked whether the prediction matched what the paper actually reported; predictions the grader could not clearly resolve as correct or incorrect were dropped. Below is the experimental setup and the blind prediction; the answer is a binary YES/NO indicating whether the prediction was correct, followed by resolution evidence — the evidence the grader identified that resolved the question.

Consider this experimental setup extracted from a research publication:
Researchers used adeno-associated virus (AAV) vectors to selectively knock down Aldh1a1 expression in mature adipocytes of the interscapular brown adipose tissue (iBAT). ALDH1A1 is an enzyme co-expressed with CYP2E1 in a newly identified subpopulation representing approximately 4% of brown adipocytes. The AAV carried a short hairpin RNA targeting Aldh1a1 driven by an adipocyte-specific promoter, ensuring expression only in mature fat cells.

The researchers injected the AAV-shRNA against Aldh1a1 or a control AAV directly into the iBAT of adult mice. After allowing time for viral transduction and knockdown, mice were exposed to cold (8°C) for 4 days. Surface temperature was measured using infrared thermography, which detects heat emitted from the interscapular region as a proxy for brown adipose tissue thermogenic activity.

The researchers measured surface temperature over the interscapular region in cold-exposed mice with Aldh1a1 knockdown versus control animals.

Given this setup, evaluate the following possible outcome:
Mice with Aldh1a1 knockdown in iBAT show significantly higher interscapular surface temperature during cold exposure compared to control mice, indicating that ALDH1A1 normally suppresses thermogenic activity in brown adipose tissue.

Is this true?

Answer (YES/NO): YES